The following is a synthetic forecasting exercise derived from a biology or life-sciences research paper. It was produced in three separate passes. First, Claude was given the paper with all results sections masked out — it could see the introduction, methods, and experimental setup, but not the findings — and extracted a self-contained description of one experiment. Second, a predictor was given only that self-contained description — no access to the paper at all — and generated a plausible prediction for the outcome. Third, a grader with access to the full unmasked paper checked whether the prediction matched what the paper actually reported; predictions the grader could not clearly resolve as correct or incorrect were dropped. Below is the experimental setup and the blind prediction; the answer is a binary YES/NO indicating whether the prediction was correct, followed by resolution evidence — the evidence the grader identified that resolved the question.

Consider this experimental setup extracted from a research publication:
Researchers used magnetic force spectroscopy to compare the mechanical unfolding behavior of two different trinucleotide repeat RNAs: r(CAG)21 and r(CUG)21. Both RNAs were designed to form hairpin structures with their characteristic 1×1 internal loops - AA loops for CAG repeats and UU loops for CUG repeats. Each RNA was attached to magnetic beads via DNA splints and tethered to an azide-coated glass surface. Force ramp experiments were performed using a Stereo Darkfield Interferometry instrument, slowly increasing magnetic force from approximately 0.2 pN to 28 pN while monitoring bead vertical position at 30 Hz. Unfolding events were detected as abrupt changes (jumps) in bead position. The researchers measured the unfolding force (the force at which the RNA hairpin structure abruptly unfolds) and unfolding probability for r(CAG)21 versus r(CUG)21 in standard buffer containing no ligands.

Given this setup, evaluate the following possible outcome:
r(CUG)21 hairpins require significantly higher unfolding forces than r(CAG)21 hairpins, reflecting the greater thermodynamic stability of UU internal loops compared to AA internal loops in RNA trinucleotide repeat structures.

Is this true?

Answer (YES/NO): YES